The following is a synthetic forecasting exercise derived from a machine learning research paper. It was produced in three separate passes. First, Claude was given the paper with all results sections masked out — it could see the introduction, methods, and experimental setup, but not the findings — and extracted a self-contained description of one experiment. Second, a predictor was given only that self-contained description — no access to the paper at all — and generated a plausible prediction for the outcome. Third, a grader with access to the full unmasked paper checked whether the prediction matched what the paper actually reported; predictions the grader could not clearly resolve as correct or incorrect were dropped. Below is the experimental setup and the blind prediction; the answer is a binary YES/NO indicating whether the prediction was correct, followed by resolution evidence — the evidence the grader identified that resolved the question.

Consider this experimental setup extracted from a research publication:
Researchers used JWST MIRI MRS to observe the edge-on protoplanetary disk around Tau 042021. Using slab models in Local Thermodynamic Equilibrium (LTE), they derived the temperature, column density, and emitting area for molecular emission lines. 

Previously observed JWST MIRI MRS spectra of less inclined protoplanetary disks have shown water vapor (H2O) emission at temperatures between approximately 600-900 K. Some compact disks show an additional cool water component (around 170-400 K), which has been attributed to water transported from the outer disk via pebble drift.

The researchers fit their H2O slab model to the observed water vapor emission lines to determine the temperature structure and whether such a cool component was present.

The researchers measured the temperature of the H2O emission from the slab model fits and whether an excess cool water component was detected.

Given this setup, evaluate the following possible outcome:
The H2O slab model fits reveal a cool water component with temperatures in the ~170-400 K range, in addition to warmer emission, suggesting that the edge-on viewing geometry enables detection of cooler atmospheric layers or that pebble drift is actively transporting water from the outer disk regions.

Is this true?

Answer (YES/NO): NO